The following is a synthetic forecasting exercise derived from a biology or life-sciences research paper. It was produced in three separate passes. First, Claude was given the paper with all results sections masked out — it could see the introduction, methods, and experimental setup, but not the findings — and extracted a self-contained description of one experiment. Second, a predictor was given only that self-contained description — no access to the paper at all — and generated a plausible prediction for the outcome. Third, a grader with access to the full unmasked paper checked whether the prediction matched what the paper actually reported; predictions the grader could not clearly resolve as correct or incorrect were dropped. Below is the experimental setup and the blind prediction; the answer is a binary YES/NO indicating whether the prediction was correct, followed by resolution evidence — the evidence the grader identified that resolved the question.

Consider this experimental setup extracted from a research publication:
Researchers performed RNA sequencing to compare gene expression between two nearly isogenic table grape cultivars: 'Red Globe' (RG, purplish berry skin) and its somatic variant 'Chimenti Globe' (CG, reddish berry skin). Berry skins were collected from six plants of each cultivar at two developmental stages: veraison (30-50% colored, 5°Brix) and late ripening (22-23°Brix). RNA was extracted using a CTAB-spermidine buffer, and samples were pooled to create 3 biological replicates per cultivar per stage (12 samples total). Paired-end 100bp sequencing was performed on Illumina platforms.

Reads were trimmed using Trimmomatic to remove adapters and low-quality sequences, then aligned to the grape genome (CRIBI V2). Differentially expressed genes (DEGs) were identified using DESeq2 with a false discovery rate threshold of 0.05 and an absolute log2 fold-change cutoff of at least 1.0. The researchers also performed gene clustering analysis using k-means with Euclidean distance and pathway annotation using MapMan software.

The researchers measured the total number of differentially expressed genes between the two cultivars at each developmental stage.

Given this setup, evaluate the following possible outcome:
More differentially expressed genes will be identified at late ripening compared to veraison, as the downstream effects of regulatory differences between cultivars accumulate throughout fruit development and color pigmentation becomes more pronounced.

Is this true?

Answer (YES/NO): YES